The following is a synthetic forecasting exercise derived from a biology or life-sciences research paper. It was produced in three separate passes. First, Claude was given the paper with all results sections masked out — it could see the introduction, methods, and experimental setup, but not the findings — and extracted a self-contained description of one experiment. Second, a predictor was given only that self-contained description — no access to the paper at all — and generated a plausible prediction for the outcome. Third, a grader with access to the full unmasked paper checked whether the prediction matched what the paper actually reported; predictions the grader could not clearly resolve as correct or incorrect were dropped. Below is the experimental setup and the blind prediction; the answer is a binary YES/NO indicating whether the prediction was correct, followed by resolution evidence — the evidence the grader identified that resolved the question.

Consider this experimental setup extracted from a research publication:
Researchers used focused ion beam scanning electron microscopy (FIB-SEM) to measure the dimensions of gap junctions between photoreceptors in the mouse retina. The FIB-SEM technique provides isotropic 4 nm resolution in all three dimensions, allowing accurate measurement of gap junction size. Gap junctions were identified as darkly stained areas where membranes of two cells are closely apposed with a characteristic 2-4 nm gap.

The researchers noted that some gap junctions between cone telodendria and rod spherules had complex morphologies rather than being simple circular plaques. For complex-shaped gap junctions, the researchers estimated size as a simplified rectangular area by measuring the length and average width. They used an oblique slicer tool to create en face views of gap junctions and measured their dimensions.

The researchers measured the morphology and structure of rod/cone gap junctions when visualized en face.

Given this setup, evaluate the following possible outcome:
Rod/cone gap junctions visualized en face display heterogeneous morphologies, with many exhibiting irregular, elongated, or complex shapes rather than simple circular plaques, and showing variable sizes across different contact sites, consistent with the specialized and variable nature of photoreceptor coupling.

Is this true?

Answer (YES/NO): YES